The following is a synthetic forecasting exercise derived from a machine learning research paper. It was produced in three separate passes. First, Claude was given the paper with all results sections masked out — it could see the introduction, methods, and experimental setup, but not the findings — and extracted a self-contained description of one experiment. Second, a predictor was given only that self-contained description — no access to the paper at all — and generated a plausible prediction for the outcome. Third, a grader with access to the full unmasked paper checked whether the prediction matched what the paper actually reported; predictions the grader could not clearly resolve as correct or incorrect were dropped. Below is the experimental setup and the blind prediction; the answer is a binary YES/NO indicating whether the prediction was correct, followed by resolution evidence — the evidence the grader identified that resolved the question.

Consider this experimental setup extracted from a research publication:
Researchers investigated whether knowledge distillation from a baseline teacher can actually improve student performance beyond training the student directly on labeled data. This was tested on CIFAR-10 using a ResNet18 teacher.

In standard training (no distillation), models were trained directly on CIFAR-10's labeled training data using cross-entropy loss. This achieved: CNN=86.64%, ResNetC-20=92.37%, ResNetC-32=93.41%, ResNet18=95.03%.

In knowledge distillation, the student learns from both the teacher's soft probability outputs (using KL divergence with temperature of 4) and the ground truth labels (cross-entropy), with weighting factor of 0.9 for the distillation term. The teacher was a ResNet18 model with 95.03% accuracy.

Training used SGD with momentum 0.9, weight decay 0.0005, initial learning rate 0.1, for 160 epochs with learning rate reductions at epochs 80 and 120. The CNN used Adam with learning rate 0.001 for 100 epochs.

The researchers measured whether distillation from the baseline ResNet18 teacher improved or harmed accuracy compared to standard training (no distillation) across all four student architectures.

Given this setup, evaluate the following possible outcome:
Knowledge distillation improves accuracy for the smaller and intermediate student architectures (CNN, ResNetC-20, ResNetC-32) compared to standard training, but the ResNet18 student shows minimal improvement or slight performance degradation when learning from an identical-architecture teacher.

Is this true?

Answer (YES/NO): NO